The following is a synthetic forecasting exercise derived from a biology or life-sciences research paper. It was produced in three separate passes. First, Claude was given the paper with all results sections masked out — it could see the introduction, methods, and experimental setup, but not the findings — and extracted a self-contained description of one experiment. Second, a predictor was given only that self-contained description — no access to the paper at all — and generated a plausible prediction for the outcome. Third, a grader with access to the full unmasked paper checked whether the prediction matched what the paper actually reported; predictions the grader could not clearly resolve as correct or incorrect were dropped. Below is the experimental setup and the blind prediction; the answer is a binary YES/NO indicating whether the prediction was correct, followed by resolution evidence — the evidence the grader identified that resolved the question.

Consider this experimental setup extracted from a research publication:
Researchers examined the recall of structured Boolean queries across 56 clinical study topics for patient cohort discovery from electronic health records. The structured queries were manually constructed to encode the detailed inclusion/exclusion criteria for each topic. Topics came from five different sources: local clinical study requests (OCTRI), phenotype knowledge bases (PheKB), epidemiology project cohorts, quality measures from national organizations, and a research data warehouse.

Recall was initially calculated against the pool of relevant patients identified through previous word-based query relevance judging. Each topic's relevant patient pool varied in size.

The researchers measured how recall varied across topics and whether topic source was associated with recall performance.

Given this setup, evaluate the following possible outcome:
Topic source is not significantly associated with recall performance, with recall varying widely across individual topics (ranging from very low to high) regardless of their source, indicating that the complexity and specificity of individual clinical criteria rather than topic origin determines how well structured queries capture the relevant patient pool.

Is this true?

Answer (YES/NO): NO